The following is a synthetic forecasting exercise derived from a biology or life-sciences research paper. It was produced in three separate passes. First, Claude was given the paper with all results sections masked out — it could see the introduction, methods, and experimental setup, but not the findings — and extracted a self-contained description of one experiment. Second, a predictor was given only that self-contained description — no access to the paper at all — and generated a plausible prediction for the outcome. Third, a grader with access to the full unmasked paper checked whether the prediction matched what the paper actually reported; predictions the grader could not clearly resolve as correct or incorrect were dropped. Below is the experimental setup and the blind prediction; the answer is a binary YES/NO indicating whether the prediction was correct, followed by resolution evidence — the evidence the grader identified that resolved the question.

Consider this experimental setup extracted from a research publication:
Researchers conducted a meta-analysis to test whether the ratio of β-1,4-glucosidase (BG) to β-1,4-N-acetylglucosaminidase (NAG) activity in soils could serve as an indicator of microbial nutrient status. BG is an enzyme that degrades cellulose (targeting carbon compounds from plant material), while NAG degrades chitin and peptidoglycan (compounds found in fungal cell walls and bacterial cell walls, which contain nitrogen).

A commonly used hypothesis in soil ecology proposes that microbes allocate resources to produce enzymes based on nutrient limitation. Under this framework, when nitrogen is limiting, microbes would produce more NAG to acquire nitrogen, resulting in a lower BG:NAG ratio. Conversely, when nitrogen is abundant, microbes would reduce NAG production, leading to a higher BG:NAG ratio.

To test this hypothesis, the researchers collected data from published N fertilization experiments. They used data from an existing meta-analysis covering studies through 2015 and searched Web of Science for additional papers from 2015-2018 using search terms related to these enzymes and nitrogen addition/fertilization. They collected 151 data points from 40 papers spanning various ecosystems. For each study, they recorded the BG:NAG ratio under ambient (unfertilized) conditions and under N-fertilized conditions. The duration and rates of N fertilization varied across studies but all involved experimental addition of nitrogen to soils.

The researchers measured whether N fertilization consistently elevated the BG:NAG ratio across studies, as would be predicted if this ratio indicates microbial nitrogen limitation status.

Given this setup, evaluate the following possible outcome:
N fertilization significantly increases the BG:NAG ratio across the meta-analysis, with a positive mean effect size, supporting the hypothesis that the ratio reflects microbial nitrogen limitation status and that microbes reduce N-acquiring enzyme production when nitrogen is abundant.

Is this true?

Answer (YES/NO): NO